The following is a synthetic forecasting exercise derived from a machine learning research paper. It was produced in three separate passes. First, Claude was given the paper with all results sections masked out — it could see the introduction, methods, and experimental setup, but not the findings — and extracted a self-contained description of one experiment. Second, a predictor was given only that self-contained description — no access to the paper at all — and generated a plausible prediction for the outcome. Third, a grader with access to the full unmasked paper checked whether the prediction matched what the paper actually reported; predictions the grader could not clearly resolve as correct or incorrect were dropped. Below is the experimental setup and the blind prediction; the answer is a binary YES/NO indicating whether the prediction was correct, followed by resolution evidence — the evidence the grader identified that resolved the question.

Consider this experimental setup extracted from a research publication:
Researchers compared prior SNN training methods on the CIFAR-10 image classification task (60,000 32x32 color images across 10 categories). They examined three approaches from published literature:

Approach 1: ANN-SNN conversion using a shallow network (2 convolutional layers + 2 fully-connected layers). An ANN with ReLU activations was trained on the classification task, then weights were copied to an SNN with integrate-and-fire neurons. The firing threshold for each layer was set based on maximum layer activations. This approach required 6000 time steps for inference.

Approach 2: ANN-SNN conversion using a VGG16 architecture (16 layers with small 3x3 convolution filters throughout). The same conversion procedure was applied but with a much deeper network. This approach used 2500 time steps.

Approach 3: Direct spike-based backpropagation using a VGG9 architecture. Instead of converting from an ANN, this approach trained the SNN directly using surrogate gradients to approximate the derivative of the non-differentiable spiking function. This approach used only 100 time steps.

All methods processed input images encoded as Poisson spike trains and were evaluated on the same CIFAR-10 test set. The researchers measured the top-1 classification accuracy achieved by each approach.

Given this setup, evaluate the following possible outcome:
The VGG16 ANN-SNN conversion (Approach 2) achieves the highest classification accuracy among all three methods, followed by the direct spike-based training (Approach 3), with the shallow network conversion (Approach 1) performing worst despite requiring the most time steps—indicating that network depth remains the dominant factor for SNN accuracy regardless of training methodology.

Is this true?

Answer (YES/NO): YES